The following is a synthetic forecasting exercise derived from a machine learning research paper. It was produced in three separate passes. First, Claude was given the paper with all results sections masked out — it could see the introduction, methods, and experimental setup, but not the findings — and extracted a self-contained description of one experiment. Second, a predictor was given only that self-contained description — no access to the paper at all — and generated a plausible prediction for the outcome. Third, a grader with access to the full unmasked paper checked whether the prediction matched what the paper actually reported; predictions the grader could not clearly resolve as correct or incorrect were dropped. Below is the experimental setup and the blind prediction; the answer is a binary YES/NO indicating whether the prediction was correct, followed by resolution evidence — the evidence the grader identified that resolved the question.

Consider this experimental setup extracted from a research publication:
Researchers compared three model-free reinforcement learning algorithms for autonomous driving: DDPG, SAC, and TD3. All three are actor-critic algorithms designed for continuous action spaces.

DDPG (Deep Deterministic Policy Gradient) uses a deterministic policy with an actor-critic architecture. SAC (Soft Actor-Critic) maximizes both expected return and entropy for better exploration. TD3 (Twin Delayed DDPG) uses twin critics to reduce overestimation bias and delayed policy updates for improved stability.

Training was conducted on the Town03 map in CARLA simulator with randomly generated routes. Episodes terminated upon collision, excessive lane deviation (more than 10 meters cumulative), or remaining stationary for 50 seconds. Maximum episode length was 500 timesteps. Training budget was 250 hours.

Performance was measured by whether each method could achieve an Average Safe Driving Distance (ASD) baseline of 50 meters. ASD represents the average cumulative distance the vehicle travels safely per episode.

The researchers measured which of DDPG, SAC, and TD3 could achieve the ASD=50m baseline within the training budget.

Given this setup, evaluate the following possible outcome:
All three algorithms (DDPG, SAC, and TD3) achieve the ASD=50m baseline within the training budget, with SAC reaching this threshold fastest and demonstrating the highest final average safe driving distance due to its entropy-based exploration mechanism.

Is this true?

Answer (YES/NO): NO